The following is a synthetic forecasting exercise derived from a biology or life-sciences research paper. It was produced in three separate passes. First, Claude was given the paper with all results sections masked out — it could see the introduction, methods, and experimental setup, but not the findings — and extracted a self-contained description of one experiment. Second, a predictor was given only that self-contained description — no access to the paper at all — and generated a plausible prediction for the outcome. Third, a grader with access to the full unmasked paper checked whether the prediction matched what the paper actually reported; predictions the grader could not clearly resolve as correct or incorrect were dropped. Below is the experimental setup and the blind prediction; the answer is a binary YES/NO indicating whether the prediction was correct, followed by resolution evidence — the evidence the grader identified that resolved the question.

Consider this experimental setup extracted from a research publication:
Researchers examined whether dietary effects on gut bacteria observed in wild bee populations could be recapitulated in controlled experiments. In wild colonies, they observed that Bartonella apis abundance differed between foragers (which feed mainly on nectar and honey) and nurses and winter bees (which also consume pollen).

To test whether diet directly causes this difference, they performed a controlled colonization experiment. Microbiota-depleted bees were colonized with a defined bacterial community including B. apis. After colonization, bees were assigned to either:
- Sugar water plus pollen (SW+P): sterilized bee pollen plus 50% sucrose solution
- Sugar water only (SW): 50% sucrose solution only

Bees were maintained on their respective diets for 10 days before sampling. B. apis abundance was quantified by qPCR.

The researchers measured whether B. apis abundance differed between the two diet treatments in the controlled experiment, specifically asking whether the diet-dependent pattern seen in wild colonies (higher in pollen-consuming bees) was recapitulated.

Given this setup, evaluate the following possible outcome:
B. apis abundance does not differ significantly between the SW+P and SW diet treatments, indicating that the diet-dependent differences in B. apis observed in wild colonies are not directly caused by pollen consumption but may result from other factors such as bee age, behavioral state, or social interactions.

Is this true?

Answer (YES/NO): YES